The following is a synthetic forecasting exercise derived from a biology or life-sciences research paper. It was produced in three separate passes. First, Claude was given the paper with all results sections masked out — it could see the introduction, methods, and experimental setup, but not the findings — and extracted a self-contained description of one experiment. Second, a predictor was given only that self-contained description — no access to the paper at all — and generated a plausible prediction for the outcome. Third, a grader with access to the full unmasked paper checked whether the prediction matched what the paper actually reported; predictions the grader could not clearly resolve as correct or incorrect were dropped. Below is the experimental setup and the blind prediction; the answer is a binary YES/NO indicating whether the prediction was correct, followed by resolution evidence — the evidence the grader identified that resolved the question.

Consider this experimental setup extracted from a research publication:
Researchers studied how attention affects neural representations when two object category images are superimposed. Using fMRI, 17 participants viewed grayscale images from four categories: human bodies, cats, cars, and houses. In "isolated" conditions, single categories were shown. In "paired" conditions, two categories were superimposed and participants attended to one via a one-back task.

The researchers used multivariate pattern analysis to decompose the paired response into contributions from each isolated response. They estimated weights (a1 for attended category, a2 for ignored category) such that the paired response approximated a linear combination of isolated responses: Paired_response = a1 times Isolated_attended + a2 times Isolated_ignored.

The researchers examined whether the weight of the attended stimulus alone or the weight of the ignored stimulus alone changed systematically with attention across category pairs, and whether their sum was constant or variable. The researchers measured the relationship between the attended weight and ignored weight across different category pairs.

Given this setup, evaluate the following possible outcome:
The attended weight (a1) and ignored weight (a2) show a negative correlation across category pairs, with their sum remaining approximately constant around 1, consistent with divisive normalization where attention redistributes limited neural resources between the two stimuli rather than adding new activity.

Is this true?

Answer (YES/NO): NO